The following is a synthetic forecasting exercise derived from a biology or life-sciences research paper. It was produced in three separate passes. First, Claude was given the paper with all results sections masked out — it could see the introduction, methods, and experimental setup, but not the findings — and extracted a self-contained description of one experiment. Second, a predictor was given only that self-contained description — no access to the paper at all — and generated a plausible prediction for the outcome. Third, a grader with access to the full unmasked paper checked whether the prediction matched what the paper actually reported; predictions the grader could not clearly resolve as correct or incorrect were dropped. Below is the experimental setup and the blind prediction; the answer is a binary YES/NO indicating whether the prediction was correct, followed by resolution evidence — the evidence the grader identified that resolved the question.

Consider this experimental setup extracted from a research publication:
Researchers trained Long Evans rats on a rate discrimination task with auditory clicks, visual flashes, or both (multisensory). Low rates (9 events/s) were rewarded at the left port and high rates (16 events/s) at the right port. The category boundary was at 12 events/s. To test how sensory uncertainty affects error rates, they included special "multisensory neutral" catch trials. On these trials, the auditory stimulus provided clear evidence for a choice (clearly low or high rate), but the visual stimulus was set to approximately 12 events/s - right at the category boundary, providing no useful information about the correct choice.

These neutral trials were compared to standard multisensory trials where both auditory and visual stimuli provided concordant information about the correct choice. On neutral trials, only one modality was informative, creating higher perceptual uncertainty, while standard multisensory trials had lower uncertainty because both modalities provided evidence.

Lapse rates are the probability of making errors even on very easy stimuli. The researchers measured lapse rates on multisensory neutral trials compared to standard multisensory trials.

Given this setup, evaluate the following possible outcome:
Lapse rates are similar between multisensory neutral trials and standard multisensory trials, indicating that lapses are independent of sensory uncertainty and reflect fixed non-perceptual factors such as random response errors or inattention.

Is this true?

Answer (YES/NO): NO